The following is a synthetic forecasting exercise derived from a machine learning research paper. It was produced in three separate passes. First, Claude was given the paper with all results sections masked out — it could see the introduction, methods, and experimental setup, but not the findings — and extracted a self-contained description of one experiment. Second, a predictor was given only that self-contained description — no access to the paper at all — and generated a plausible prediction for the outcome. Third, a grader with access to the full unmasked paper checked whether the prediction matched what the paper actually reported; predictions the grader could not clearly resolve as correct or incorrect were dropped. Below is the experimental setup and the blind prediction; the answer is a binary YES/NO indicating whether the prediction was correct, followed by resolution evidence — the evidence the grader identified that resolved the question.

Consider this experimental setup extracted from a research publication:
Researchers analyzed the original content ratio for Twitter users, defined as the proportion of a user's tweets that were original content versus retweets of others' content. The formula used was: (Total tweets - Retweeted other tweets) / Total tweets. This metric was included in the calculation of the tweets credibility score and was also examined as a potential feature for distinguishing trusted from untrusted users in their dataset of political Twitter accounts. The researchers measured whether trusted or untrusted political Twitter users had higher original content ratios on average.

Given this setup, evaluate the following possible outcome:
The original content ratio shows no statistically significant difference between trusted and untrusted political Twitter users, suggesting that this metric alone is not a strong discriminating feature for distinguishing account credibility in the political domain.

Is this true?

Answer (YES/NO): NO